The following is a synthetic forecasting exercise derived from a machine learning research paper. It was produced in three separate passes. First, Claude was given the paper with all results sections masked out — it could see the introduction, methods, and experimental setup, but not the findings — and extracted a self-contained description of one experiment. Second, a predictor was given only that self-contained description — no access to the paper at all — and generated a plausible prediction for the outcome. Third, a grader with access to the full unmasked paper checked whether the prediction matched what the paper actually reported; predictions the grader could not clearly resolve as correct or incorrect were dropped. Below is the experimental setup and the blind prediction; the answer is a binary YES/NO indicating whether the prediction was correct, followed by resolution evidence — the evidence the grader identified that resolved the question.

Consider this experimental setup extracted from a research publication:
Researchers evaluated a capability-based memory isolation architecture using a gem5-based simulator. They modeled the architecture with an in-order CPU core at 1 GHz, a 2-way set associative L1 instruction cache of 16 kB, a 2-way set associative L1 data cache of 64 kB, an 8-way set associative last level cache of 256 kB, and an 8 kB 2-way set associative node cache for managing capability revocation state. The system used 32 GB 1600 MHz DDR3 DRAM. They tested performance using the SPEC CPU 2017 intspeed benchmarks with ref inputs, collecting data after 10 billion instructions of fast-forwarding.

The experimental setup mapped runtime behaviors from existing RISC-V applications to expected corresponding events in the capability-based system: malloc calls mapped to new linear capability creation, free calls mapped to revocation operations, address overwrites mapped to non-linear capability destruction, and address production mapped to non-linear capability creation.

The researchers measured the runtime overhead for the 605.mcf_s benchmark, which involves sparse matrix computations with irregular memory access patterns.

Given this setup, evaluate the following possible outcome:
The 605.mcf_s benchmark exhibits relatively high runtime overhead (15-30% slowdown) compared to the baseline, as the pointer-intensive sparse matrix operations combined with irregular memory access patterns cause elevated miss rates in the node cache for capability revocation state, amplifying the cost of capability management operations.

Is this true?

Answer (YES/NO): NO